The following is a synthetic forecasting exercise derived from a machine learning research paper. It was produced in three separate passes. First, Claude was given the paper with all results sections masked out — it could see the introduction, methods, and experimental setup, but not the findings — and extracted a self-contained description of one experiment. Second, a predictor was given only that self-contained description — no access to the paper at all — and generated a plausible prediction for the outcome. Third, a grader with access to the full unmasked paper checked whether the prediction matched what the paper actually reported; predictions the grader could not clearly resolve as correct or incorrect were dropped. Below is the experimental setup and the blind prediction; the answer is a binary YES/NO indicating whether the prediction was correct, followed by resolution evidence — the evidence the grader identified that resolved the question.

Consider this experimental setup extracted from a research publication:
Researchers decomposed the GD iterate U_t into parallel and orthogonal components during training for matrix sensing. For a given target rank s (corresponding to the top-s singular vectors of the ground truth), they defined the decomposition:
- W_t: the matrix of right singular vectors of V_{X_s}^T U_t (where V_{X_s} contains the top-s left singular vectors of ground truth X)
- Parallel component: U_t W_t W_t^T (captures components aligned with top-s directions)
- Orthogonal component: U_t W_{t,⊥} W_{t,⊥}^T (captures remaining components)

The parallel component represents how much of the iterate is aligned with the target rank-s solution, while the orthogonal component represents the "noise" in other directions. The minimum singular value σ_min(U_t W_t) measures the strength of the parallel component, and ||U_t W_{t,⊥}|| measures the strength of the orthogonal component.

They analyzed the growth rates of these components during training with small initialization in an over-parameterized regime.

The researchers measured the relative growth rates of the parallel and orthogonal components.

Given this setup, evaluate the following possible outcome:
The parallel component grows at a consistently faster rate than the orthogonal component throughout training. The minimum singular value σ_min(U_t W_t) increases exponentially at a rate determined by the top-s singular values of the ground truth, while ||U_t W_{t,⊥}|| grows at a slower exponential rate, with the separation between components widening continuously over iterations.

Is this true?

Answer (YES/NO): NO